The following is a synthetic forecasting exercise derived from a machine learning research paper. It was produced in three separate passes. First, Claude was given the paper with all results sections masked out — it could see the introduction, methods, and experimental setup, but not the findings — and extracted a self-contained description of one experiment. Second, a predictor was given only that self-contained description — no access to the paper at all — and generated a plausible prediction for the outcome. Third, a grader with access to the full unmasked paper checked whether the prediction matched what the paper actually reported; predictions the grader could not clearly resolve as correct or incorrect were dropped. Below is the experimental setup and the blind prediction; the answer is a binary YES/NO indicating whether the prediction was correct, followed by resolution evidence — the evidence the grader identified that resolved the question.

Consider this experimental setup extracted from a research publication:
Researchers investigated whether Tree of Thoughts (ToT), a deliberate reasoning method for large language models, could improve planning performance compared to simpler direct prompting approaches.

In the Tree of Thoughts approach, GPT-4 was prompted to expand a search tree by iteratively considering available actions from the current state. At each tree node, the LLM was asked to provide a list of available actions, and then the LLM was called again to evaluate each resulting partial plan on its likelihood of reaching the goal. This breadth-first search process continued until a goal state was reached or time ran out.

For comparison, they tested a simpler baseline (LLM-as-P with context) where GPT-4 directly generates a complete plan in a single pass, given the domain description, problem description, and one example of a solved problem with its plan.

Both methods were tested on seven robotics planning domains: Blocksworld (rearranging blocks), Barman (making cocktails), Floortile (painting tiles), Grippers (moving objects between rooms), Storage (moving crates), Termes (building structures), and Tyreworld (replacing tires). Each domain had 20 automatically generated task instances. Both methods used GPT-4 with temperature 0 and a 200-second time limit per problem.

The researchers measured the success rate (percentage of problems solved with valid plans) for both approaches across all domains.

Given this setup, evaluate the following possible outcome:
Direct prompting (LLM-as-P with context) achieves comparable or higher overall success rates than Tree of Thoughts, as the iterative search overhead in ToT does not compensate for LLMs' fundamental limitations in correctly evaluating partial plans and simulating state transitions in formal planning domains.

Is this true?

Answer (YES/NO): YES